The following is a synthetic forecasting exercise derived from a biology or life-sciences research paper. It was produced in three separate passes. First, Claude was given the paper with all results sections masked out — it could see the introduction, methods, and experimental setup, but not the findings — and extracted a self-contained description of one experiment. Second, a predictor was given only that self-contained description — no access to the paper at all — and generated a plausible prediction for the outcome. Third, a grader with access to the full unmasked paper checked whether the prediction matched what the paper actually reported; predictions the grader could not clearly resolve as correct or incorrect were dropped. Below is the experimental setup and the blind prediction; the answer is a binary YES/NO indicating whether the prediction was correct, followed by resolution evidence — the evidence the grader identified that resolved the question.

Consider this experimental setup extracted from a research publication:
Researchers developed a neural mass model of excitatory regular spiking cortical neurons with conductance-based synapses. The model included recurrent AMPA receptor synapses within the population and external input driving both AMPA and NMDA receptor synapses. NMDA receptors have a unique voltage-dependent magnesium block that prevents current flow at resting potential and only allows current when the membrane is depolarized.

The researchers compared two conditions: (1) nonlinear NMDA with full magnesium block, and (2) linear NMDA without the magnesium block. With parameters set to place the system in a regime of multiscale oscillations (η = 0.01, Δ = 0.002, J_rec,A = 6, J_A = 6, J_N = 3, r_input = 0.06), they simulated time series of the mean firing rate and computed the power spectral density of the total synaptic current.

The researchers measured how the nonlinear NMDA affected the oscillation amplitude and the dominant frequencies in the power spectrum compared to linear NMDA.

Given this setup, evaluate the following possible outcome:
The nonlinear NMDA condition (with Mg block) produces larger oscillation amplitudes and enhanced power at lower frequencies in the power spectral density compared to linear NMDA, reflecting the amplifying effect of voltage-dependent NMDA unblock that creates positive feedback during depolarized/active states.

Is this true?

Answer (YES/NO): YES